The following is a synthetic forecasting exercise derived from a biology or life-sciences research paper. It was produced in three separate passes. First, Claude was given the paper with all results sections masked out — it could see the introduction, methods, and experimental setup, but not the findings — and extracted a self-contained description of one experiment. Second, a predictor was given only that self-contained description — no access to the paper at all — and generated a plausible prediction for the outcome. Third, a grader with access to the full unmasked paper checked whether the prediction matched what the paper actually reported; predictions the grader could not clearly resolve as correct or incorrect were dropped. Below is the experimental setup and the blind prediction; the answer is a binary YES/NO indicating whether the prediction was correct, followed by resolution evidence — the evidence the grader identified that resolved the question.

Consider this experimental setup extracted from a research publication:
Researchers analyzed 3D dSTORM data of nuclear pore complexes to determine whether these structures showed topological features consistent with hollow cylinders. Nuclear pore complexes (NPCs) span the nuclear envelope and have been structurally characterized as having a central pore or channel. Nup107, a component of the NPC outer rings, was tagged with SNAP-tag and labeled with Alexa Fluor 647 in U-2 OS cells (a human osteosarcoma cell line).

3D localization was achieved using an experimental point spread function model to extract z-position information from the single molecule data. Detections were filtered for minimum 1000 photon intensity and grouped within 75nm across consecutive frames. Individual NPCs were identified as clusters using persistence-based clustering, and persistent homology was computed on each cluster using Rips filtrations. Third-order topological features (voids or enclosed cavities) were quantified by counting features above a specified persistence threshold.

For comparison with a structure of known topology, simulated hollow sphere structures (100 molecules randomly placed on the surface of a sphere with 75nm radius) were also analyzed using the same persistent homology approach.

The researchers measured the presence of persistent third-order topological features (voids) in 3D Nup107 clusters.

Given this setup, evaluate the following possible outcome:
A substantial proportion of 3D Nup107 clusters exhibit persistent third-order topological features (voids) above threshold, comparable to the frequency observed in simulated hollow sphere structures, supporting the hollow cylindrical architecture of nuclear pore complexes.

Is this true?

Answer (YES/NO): NO